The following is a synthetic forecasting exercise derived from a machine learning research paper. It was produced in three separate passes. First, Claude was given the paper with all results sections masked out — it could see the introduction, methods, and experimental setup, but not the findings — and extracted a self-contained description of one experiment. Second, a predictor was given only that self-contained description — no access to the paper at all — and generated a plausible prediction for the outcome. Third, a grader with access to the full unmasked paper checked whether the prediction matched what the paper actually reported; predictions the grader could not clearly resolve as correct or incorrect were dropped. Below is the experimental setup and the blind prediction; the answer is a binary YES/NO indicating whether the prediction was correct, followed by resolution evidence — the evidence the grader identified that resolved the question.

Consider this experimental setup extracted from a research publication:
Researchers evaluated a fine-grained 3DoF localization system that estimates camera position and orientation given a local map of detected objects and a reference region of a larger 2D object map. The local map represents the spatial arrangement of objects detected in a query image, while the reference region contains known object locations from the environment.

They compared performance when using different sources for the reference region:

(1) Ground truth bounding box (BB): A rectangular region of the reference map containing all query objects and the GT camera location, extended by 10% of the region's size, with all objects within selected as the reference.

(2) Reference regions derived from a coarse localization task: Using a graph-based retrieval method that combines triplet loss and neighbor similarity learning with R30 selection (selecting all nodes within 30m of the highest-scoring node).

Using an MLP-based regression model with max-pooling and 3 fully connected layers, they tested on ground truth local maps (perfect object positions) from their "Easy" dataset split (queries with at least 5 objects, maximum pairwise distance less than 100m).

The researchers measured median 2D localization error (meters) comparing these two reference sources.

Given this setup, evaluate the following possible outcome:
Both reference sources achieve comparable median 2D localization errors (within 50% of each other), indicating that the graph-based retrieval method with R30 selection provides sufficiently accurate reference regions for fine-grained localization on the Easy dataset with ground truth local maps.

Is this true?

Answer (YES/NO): NO